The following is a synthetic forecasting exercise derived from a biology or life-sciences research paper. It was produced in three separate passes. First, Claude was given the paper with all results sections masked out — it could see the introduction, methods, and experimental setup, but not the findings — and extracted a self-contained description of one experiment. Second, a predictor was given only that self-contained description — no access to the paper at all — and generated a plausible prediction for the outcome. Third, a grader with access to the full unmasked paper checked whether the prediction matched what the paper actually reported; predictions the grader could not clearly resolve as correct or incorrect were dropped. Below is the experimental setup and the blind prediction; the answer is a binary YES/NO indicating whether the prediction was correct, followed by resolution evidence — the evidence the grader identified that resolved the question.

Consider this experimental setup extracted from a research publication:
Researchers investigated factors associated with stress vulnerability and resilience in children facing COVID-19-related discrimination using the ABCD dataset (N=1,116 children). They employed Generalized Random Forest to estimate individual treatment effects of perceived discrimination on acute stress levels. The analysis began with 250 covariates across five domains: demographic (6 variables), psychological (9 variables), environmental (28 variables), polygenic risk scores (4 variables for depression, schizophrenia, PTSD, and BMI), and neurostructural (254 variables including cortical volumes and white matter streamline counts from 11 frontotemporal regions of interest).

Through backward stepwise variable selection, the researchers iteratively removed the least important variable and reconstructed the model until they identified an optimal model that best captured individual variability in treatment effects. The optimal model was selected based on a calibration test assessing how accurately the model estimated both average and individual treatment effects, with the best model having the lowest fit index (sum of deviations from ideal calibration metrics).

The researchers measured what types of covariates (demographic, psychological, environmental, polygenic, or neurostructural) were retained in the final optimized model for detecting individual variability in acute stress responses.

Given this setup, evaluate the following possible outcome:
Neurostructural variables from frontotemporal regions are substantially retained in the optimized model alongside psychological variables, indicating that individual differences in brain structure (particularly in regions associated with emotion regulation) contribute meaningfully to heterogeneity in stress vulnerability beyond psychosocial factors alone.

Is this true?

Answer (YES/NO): NO